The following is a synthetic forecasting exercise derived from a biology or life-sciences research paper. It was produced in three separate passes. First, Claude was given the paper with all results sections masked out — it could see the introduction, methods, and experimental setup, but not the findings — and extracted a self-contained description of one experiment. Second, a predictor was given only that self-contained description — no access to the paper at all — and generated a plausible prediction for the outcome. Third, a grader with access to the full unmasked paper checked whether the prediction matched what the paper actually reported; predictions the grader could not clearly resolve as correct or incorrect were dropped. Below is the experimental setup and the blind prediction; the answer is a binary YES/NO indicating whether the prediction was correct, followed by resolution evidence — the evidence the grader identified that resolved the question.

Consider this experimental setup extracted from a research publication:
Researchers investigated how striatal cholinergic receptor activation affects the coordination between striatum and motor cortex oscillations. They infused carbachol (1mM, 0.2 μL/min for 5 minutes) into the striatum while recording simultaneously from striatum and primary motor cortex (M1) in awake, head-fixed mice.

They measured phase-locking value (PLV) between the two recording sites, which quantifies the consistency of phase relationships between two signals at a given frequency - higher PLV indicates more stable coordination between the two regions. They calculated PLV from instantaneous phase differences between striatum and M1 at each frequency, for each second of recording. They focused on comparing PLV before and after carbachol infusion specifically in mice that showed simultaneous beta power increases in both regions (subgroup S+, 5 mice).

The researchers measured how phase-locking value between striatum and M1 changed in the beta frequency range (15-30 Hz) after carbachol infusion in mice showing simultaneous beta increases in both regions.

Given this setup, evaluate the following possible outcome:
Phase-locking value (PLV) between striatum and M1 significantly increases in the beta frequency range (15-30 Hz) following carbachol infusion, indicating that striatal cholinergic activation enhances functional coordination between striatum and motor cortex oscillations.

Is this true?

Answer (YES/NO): YES